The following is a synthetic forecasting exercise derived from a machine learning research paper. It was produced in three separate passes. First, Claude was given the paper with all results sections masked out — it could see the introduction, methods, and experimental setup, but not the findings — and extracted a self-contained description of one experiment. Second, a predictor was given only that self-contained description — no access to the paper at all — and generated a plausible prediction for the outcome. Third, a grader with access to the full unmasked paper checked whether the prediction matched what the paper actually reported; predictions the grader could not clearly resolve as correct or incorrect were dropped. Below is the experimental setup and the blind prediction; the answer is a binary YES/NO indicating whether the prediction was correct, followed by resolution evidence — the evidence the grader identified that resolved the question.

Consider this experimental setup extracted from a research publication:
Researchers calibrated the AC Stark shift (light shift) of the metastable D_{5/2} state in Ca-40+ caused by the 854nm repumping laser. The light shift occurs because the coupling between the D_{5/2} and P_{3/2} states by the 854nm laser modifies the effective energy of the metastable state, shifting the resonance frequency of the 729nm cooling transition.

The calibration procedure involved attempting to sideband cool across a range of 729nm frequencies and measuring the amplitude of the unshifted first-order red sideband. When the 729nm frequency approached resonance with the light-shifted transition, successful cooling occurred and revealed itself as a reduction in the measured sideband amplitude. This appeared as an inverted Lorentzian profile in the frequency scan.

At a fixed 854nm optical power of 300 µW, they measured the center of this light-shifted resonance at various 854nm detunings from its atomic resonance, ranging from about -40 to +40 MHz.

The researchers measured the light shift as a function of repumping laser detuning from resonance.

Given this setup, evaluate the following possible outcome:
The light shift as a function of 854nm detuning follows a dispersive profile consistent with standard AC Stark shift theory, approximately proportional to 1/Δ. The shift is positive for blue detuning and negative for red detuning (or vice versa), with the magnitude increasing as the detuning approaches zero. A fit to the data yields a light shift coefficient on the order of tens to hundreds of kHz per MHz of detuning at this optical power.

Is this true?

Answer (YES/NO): NO